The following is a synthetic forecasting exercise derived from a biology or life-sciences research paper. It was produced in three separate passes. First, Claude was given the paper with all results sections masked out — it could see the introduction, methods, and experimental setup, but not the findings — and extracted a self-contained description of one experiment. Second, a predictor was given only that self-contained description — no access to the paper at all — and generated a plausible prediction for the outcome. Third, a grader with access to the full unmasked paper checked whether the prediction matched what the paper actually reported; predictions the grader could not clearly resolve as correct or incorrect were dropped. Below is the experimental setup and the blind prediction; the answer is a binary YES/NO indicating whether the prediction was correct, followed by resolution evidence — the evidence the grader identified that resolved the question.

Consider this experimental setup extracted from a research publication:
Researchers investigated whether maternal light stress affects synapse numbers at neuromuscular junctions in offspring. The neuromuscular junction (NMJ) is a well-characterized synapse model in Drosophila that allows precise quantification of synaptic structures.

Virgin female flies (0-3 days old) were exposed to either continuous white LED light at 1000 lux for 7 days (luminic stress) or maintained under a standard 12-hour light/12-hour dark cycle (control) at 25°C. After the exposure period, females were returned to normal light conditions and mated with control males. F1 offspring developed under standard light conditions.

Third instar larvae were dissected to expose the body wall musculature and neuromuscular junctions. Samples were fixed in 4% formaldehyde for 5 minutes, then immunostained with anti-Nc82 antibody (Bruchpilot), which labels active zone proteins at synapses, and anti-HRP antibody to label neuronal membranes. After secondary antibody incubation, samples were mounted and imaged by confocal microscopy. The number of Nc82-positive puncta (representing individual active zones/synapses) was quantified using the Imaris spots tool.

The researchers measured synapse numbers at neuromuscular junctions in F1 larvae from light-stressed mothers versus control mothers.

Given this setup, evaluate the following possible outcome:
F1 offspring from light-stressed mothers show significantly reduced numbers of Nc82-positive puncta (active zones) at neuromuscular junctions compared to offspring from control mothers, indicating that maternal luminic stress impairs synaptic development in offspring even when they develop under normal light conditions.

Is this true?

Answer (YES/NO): NO